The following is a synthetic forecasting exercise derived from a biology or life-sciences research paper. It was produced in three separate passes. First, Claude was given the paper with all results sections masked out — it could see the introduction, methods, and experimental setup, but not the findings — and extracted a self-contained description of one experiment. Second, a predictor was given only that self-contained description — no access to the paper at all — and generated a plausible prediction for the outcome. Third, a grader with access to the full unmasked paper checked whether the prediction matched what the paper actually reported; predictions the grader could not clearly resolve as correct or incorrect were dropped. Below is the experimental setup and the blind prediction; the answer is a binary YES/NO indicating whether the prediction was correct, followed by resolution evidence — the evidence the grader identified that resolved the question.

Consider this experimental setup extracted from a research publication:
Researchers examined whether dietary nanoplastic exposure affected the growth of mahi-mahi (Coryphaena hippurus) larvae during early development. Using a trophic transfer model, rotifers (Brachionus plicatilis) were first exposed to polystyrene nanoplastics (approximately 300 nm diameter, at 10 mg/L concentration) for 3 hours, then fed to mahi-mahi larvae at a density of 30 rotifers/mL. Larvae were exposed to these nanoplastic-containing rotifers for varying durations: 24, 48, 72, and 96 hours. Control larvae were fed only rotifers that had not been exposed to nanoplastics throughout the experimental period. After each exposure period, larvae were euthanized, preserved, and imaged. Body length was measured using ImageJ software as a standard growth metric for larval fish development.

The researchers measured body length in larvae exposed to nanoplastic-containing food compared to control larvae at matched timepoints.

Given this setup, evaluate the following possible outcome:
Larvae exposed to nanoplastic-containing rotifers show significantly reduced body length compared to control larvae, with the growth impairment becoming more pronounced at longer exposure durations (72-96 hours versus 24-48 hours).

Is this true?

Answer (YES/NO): NO